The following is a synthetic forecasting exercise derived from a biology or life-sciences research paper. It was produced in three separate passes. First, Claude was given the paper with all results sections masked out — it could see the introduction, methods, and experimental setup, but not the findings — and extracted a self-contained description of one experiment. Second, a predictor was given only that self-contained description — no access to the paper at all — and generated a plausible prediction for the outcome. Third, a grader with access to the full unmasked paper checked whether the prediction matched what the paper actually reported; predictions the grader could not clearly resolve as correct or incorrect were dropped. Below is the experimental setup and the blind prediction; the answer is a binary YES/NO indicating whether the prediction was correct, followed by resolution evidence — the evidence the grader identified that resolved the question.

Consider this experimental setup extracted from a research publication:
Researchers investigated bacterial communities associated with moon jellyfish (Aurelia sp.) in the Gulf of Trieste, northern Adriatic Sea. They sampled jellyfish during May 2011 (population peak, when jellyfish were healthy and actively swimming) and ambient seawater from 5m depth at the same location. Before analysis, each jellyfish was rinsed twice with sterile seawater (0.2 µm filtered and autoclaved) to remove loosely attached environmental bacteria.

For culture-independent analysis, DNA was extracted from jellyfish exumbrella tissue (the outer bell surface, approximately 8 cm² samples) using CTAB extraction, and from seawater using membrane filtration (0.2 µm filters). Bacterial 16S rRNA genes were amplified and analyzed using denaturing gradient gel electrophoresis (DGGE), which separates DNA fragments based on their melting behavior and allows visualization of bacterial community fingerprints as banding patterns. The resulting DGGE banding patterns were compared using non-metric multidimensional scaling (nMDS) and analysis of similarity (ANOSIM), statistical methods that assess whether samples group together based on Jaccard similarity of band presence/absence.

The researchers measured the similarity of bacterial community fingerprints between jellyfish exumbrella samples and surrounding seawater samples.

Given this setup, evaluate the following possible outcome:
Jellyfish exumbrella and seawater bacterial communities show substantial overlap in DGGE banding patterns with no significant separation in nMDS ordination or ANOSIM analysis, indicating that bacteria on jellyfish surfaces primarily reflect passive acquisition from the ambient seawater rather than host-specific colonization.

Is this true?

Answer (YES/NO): NO